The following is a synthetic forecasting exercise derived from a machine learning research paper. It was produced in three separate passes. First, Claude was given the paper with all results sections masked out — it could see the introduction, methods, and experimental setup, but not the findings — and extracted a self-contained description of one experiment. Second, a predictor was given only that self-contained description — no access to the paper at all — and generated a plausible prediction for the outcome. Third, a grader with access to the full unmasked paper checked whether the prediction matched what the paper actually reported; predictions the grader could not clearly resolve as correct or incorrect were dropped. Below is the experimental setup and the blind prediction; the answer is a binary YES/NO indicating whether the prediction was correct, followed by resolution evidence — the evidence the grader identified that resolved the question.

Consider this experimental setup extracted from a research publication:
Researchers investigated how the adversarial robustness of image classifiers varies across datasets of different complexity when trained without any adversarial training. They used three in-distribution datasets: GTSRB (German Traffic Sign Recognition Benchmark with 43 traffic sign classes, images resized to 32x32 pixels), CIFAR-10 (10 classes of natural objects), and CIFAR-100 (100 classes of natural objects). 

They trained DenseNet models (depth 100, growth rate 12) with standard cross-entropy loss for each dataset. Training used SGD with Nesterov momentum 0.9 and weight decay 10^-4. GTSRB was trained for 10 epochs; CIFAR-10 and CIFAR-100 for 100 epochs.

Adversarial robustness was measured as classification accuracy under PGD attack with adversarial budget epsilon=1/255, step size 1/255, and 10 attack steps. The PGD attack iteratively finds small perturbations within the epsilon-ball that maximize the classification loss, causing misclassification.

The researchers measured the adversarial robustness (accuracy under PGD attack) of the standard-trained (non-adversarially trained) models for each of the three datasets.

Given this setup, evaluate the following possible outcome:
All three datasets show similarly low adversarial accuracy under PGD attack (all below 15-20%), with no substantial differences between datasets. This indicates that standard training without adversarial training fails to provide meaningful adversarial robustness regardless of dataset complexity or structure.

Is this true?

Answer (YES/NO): NO